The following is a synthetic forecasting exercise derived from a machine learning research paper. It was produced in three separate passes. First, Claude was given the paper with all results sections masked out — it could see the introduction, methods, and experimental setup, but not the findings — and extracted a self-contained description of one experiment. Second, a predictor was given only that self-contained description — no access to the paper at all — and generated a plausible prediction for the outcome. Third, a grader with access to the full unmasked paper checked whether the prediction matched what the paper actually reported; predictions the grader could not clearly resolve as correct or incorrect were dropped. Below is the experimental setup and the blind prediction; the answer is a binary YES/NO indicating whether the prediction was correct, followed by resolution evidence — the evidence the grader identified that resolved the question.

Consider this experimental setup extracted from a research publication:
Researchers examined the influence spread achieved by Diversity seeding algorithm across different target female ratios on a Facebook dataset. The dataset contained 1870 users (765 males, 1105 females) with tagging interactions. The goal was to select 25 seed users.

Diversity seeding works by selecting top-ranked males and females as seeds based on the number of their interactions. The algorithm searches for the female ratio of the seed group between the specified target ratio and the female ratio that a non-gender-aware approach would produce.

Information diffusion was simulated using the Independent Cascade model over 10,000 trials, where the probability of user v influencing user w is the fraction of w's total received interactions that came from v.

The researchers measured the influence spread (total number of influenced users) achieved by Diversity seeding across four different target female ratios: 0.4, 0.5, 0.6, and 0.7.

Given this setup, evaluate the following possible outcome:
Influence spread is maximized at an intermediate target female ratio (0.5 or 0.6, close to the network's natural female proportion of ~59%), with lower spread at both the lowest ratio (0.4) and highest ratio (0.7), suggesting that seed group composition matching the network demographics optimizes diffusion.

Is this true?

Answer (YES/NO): NO